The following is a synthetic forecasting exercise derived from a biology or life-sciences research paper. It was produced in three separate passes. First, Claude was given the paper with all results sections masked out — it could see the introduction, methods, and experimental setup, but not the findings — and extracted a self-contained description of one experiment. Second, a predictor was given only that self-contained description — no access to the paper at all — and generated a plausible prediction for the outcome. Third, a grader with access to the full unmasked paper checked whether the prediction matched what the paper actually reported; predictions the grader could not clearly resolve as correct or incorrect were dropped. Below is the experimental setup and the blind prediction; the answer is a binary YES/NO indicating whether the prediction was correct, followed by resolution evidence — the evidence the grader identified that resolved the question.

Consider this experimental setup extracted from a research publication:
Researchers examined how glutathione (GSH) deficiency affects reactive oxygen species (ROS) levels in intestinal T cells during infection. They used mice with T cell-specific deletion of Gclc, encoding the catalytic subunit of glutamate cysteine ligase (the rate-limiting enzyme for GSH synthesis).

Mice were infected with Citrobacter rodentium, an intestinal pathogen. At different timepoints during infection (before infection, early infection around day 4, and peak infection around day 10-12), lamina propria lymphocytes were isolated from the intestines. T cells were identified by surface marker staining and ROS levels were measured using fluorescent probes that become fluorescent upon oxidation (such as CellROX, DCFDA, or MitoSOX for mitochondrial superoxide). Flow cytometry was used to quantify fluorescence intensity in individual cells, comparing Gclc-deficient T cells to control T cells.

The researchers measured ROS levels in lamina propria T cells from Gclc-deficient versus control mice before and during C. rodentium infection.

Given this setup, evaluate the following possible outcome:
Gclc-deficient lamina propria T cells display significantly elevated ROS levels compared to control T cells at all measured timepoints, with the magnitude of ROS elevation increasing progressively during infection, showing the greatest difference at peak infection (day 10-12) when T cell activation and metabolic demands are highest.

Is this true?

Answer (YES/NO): NO